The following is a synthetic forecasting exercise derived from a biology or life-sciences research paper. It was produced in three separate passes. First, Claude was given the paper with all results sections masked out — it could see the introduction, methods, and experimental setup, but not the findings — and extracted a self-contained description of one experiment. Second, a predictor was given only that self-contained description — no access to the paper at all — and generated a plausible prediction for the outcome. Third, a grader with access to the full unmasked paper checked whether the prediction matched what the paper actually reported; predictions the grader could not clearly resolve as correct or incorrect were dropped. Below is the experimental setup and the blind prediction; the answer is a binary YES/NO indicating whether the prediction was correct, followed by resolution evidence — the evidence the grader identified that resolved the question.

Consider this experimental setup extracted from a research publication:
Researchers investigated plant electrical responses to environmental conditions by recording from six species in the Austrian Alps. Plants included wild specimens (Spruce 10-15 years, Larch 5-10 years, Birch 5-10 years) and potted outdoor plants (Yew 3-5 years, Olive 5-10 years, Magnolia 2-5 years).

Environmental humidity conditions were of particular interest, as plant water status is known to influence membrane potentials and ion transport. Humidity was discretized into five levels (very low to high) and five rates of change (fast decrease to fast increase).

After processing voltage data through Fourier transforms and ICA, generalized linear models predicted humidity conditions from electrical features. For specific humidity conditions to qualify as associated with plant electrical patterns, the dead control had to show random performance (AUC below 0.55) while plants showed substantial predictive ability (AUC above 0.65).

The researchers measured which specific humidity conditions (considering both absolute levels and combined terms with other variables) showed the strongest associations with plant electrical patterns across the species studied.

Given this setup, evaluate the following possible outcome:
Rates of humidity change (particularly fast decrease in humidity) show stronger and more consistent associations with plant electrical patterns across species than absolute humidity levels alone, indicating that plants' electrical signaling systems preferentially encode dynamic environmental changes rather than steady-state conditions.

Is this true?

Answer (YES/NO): NO